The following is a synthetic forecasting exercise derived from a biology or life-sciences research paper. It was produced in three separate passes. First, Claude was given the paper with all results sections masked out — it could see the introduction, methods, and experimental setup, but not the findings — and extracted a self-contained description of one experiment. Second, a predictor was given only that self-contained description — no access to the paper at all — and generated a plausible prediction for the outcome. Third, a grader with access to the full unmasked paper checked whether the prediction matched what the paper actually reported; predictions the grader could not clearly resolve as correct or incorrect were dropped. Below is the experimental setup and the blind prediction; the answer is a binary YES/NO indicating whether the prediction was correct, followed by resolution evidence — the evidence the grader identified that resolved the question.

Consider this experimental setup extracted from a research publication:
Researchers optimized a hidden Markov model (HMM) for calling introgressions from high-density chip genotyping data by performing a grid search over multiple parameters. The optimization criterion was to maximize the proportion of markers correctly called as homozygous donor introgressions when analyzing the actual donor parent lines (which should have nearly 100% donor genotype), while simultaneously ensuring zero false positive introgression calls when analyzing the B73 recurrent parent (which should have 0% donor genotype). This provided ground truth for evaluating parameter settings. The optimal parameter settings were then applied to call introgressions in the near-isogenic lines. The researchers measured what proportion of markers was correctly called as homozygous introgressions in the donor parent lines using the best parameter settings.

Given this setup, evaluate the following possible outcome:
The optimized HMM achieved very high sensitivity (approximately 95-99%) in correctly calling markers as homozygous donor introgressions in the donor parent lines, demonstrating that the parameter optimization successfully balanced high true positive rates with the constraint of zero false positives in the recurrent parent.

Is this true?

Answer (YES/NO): YES